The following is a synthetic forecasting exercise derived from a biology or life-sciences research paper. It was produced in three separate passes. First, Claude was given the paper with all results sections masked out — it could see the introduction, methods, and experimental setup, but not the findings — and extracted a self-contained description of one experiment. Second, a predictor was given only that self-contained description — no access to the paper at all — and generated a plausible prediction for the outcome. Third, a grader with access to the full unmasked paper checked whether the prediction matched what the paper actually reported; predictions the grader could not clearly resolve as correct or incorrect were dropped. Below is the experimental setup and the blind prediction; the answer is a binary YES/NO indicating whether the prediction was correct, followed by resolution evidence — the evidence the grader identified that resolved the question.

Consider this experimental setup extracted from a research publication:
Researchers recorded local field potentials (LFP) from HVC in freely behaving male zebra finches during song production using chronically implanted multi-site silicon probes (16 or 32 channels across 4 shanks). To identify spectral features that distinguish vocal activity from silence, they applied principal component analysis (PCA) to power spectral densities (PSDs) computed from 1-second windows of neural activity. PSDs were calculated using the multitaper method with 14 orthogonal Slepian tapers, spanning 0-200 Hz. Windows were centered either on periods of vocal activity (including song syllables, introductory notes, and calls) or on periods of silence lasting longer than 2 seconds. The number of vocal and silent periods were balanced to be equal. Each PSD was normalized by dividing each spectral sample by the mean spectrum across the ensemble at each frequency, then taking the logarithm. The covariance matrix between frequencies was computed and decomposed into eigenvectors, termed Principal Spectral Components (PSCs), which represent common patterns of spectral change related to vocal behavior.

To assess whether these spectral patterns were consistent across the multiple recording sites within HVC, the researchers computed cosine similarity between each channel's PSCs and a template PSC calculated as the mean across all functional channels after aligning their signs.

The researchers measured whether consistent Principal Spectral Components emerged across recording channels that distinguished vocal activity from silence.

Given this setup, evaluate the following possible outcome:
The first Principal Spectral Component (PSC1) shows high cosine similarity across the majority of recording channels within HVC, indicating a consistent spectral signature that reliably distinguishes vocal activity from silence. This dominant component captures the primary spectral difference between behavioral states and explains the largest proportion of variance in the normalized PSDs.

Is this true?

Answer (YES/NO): YES